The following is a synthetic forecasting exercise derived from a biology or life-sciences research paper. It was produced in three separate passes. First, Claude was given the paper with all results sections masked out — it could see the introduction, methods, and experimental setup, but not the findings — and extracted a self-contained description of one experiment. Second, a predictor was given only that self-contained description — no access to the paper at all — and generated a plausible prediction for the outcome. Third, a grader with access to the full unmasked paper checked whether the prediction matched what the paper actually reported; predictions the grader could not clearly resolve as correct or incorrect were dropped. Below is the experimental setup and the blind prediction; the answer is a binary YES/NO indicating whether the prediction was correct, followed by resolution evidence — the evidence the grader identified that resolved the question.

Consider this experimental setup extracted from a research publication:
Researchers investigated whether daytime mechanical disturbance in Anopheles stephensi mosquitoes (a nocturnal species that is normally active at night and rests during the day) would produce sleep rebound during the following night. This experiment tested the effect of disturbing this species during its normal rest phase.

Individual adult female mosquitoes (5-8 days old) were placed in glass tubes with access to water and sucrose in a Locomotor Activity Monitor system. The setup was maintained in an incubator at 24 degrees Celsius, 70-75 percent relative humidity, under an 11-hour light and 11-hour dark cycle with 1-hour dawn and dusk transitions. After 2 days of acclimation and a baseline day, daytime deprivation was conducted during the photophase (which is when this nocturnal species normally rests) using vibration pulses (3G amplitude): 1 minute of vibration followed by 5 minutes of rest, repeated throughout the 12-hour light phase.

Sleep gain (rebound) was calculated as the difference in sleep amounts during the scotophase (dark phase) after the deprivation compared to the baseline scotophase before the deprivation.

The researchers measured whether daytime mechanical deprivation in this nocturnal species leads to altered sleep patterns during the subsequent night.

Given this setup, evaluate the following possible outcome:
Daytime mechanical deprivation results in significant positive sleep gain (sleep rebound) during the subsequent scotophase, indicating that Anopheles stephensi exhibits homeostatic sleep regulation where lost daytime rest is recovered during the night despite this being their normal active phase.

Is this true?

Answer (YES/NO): YES